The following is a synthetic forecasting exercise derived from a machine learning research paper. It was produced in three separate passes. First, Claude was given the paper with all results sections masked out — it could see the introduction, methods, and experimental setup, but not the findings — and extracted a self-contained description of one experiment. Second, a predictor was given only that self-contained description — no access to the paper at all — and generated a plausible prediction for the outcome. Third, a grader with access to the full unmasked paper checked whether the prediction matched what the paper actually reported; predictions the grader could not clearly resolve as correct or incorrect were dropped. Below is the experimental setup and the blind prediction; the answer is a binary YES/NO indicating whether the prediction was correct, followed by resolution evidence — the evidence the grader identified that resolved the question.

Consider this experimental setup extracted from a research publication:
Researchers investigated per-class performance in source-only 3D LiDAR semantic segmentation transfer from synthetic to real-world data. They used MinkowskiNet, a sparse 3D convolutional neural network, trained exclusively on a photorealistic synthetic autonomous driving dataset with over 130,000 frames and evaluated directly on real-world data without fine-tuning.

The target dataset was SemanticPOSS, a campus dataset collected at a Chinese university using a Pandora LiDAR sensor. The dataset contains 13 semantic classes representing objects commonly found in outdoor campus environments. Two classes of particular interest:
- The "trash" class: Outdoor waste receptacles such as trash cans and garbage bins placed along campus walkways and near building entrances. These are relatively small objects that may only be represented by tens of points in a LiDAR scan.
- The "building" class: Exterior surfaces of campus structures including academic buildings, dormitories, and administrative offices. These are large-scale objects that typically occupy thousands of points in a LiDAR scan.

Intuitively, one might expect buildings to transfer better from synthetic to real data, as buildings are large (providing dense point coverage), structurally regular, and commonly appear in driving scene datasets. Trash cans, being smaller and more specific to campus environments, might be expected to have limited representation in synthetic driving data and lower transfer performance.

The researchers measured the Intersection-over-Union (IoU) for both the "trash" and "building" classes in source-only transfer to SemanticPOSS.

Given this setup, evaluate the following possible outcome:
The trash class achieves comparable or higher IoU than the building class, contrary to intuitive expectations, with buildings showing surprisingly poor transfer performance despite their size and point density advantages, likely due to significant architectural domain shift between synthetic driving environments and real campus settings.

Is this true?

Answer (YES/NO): YES